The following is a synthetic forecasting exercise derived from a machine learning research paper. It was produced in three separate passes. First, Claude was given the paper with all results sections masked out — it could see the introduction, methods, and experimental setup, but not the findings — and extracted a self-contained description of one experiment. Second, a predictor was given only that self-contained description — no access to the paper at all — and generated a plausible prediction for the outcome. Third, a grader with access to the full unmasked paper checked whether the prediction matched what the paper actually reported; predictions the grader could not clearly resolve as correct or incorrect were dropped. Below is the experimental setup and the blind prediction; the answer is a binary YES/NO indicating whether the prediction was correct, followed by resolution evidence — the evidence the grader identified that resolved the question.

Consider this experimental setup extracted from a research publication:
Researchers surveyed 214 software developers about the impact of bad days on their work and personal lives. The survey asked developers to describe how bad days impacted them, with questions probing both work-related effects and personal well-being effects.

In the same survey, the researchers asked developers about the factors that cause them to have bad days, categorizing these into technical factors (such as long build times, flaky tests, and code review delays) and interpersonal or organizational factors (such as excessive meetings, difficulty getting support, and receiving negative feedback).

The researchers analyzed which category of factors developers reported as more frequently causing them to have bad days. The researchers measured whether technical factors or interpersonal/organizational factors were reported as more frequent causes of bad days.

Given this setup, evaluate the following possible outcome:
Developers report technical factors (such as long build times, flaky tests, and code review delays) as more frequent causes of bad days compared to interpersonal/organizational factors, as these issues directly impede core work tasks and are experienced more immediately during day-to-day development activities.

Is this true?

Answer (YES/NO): YES